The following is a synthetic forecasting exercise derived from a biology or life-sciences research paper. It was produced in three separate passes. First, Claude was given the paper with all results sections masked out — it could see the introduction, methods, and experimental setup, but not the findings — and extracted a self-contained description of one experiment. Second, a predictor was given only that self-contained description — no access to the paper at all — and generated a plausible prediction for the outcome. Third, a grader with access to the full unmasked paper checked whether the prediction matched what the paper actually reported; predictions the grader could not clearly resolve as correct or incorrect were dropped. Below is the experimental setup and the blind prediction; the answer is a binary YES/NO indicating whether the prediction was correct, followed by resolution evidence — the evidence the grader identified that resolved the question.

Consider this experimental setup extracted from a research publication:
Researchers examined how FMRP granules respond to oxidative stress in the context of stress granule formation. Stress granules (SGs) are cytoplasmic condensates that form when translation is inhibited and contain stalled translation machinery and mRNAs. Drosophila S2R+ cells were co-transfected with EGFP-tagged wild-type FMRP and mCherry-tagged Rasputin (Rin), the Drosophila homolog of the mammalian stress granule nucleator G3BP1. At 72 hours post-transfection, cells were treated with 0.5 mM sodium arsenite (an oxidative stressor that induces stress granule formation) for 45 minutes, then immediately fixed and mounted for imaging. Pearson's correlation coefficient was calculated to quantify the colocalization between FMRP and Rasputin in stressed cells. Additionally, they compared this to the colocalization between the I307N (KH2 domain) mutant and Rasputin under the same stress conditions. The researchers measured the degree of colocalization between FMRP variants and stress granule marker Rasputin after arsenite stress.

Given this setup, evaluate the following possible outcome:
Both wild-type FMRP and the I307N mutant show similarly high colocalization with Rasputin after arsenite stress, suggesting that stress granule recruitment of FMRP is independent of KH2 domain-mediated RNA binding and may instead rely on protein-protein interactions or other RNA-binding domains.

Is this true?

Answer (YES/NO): YES